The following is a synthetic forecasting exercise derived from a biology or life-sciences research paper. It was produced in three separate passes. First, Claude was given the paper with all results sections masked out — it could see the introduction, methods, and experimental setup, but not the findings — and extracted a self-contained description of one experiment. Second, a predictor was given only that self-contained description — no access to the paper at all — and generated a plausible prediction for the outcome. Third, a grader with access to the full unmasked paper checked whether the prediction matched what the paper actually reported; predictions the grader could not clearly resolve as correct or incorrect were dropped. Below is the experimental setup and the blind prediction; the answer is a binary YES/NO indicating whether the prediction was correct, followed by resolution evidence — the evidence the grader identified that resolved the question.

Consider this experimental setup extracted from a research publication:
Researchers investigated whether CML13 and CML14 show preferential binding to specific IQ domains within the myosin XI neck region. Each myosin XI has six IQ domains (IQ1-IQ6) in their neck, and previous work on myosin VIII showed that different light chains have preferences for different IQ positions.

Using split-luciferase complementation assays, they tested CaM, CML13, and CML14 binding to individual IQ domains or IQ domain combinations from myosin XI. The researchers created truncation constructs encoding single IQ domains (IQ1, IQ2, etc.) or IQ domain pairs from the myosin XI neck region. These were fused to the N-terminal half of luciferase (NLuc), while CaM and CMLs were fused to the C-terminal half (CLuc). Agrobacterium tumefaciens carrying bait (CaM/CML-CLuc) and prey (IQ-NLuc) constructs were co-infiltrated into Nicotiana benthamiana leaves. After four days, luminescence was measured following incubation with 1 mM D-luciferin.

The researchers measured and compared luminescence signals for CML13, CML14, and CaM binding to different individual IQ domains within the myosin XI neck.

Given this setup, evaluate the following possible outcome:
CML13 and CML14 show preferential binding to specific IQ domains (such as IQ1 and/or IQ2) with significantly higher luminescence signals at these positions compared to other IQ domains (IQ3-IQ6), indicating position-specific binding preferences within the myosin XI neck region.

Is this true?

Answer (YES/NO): NO